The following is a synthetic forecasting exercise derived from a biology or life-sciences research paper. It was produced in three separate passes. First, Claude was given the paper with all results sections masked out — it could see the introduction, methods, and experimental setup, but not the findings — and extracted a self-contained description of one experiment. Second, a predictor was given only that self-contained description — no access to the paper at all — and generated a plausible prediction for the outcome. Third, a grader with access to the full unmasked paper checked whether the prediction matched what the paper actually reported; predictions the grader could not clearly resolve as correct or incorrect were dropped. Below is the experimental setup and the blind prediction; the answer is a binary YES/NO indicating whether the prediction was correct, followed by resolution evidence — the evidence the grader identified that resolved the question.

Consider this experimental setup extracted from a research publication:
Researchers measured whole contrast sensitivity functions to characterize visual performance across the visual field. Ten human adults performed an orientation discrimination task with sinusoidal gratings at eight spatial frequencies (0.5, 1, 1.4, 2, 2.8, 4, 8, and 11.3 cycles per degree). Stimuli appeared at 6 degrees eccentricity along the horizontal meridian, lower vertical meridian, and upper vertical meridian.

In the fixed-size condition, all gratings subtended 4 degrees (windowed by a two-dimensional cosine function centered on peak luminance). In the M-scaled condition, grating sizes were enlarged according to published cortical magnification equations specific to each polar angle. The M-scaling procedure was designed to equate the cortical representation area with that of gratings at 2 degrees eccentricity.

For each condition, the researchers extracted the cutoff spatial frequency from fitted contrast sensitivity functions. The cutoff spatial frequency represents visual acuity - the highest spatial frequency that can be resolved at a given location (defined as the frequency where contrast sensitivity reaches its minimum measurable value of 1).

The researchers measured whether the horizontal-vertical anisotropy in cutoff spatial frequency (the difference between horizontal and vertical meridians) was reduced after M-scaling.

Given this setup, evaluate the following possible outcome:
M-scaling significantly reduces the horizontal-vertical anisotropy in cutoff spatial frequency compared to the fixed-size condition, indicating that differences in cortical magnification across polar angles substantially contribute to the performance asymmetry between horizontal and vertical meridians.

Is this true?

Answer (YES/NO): NO